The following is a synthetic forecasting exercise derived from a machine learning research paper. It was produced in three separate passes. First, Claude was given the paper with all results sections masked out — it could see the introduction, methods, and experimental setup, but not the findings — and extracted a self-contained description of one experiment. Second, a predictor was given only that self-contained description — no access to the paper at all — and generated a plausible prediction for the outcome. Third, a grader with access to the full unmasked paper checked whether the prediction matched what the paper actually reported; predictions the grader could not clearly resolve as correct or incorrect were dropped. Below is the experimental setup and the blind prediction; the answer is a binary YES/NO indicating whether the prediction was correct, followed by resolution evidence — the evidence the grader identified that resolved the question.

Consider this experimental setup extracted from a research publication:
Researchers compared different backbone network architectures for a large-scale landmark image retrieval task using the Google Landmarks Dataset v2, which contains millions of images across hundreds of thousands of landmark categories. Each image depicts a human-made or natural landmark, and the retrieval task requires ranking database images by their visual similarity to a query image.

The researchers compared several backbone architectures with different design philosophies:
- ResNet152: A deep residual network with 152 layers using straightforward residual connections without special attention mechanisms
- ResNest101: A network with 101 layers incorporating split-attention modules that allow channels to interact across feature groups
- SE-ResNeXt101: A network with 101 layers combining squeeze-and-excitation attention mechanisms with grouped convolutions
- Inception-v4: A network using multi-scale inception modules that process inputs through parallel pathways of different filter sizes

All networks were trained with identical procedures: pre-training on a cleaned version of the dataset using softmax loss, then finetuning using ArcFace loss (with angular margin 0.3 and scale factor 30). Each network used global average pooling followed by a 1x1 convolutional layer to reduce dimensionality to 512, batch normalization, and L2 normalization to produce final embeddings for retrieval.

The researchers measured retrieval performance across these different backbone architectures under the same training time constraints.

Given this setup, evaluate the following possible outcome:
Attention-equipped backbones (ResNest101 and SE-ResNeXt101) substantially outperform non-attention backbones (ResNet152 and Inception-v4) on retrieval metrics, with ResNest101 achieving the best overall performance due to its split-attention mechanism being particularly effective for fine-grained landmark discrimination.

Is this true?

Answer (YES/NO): NO